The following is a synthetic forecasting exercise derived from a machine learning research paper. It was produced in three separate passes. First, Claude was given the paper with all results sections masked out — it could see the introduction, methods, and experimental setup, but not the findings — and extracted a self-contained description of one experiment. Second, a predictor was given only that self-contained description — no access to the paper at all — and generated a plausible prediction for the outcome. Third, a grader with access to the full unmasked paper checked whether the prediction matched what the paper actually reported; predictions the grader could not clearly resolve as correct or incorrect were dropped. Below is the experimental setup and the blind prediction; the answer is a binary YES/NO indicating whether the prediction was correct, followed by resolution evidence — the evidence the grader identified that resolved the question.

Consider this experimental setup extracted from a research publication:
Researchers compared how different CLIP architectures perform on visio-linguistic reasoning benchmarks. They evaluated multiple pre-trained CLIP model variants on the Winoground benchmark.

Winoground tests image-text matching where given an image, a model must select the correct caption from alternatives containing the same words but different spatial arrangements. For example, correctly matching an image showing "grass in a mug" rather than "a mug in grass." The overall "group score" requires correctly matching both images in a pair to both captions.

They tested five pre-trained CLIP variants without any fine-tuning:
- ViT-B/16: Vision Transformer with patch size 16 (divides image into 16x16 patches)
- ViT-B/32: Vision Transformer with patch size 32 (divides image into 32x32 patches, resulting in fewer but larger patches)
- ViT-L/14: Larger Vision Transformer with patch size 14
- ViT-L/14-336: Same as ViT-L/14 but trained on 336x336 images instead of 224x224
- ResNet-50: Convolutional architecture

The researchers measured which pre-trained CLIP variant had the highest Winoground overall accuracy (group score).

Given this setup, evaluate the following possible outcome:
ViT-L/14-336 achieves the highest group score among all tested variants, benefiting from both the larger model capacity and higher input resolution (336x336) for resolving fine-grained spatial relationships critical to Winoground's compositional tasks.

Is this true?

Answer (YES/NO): NO